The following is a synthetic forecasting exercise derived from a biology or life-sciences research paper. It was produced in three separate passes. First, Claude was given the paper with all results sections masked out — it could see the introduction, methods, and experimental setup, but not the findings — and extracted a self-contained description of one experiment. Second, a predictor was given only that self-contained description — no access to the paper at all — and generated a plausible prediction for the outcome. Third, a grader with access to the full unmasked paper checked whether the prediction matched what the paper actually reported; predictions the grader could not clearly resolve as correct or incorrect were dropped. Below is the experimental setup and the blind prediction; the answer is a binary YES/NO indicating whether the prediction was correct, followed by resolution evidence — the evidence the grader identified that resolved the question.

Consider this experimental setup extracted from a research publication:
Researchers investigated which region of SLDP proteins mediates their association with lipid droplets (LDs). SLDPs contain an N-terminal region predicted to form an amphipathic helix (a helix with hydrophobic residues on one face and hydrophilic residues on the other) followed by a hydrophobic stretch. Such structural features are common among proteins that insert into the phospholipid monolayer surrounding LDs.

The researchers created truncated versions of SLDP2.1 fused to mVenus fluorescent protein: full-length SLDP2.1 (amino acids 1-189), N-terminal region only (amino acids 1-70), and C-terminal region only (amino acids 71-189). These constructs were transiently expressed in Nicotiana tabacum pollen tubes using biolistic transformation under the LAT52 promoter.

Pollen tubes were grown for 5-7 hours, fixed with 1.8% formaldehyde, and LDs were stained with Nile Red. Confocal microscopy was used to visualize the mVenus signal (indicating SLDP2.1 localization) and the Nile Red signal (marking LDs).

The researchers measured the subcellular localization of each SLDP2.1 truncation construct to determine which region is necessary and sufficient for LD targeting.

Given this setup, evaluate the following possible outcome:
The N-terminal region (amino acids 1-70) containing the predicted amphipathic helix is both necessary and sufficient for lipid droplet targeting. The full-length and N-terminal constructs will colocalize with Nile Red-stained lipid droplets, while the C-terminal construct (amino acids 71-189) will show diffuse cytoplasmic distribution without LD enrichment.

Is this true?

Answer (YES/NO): YES